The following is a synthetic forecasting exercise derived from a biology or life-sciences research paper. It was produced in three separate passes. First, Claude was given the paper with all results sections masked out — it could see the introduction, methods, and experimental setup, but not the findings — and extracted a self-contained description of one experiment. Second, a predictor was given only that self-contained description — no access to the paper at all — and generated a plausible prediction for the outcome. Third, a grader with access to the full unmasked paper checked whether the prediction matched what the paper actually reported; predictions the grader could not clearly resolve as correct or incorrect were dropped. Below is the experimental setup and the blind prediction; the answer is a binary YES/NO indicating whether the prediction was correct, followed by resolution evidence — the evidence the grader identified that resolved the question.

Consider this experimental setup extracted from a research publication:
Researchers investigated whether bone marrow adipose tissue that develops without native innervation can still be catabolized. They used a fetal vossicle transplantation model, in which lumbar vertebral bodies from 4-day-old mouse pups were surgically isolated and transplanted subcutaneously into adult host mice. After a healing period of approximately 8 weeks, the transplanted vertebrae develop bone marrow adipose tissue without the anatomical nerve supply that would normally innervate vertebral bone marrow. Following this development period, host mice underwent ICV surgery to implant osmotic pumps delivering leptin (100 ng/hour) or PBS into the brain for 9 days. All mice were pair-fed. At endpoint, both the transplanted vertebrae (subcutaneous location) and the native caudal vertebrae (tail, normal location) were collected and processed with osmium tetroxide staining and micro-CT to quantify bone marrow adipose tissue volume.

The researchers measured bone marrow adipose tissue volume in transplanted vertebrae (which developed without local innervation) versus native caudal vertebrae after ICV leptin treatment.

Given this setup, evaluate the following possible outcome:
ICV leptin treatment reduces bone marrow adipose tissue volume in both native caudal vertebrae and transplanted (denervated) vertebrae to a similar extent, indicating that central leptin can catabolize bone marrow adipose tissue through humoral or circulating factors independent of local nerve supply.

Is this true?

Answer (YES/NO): YES